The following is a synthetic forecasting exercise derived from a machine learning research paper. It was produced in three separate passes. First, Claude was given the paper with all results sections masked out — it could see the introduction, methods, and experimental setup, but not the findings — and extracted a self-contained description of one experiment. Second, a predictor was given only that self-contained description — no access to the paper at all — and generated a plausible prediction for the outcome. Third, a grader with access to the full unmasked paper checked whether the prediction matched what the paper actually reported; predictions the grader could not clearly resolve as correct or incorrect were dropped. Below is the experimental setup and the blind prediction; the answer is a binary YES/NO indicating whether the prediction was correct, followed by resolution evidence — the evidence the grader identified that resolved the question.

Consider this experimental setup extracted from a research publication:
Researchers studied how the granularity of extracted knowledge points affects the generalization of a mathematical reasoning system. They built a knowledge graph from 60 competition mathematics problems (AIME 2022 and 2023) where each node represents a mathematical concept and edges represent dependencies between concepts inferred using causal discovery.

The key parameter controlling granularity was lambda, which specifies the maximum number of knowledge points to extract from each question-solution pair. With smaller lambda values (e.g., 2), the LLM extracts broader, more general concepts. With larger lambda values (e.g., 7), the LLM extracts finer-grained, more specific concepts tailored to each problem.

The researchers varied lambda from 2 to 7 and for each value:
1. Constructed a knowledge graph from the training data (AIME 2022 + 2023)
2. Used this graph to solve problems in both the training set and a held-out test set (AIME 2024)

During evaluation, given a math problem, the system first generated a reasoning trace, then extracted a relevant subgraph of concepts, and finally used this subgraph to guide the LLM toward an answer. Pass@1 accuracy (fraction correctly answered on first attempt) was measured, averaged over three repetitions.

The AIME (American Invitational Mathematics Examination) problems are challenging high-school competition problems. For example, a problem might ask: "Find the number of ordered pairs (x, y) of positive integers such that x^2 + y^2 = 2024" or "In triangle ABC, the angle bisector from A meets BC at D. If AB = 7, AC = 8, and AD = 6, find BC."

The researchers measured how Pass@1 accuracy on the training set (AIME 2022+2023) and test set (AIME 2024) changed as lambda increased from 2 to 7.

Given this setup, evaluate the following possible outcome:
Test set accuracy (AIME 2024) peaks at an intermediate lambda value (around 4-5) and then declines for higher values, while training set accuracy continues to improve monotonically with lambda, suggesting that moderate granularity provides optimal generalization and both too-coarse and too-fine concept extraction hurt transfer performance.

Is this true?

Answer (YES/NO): NO